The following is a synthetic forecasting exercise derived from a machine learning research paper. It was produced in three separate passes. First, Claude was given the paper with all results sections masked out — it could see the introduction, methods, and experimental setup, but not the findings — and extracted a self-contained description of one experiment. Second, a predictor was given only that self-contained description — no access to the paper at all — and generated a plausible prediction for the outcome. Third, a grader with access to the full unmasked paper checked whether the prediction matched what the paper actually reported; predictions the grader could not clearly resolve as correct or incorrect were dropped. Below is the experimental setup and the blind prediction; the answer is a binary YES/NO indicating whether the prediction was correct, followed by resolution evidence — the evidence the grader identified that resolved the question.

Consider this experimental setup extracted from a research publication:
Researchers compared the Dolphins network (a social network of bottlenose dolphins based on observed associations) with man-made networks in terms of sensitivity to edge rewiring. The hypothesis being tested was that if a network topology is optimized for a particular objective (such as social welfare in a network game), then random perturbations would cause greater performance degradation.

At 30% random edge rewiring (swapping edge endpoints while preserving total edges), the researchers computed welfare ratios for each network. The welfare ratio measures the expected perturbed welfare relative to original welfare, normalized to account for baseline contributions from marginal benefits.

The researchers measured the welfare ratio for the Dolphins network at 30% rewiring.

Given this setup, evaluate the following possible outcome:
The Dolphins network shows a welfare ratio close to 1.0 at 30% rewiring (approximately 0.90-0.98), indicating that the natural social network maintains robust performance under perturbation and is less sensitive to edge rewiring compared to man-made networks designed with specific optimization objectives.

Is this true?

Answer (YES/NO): YES